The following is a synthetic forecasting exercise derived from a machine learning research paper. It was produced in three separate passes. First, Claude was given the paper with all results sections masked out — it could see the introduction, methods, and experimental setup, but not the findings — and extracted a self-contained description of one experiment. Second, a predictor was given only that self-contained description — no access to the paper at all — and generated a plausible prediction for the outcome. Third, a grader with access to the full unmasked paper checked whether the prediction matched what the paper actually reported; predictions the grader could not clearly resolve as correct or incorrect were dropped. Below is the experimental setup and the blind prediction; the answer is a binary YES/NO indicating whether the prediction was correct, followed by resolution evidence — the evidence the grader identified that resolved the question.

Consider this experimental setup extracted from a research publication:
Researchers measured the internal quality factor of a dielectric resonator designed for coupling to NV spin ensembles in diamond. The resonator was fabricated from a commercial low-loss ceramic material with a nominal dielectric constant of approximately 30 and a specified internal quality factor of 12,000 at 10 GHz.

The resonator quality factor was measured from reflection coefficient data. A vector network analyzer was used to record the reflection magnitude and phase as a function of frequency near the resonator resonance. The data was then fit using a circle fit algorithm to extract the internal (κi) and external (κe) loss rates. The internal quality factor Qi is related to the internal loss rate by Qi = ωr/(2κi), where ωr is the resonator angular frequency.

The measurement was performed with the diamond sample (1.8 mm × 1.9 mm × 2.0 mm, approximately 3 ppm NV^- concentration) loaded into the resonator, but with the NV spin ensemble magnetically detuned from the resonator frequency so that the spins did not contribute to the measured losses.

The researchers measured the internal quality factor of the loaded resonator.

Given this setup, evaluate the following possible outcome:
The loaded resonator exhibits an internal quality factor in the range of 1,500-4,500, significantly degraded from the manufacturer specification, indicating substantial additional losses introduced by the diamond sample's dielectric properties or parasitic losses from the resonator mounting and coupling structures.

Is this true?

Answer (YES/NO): NO